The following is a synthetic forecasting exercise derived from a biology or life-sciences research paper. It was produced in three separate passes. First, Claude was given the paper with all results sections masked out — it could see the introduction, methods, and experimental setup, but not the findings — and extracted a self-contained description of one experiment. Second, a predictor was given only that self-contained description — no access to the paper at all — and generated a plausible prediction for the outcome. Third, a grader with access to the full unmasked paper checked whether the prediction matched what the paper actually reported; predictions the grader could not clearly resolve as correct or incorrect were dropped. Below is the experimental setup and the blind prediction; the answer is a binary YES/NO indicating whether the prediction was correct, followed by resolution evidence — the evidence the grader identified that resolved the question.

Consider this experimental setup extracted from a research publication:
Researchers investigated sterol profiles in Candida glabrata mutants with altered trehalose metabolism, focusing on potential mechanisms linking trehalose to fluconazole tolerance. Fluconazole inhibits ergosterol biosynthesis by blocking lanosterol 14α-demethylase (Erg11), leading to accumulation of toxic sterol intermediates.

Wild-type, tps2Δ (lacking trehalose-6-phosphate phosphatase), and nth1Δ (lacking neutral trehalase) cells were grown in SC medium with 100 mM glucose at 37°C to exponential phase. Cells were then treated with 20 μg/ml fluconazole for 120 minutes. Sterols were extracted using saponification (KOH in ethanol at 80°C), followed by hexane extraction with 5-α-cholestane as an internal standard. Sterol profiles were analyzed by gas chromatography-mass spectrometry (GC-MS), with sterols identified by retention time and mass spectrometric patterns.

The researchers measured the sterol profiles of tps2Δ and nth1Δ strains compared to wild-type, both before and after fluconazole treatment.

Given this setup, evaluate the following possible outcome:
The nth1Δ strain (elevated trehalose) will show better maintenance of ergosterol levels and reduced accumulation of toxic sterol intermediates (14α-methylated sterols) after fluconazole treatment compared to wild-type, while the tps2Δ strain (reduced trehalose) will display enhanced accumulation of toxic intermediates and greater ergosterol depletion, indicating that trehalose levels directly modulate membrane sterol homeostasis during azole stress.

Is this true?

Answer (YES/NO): YES